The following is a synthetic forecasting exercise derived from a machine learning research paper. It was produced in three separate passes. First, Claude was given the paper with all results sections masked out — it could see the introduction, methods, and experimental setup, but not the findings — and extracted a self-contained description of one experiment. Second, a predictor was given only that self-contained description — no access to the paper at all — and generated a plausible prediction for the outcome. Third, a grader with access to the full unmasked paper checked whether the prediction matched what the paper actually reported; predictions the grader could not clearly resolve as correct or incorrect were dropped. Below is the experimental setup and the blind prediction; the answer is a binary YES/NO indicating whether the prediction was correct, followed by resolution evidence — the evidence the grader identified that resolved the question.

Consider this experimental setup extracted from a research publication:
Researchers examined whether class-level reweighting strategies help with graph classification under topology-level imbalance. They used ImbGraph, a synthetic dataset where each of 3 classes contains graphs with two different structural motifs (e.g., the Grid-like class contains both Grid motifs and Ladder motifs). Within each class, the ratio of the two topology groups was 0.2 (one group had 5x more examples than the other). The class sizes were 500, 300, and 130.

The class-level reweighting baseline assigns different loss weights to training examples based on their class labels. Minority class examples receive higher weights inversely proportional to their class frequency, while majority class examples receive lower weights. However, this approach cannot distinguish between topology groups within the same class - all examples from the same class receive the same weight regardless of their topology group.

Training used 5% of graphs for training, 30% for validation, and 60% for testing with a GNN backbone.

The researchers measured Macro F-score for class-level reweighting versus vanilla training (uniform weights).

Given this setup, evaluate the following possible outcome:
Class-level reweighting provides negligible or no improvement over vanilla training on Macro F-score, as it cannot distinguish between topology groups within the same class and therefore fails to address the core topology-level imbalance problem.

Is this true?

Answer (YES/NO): NO